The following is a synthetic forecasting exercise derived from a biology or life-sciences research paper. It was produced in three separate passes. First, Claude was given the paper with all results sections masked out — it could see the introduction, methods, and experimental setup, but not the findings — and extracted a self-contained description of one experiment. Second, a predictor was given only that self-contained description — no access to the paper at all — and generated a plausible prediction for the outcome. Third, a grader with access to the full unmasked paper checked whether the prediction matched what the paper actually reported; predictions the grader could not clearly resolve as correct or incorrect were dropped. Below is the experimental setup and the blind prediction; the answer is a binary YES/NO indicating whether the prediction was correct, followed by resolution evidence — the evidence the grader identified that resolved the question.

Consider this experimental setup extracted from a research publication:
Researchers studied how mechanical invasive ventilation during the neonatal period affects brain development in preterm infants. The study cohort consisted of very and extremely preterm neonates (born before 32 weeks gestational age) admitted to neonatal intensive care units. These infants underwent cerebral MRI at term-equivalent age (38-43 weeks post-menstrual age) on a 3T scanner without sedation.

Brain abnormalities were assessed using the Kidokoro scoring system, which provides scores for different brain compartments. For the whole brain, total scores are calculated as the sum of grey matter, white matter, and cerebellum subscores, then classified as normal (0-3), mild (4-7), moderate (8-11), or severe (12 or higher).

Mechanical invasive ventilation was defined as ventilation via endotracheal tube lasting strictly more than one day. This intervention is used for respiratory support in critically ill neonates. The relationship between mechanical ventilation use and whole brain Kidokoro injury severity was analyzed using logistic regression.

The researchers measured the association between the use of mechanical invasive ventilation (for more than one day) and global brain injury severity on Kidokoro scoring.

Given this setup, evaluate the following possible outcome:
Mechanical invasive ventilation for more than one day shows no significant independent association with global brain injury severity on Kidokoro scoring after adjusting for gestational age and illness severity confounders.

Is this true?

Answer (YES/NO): NO